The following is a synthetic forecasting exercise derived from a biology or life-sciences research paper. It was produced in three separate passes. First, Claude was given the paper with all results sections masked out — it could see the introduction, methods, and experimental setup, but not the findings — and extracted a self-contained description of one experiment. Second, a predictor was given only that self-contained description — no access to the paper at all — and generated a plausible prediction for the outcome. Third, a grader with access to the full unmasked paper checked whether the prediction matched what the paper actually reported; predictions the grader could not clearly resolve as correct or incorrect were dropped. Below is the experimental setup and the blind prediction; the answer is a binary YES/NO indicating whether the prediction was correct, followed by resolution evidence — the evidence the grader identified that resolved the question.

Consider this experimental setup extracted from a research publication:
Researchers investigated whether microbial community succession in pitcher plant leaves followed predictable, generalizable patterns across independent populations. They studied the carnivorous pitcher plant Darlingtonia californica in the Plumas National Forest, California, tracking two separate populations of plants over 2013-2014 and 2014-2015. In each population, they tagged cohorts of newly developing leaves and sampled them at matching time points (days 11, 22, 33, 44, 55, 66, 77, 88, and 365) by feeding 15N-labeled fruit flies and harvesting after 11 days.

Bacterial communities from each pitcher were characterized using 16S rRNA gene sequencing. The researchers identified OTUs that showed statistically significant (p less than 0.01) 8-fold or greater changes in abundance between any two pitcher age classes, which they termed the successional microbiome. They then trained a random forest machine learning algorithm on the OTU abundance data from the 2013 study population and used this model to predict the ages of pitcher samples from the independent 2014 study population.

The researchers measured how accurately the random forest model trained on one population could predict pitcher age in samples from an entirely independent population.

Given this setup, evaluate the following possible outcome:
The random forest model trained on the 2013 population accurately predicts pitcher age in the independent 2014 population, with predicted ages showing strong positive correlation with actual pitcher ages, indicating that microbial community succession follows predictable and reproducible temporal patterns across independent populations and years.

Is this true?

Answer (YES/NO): YES